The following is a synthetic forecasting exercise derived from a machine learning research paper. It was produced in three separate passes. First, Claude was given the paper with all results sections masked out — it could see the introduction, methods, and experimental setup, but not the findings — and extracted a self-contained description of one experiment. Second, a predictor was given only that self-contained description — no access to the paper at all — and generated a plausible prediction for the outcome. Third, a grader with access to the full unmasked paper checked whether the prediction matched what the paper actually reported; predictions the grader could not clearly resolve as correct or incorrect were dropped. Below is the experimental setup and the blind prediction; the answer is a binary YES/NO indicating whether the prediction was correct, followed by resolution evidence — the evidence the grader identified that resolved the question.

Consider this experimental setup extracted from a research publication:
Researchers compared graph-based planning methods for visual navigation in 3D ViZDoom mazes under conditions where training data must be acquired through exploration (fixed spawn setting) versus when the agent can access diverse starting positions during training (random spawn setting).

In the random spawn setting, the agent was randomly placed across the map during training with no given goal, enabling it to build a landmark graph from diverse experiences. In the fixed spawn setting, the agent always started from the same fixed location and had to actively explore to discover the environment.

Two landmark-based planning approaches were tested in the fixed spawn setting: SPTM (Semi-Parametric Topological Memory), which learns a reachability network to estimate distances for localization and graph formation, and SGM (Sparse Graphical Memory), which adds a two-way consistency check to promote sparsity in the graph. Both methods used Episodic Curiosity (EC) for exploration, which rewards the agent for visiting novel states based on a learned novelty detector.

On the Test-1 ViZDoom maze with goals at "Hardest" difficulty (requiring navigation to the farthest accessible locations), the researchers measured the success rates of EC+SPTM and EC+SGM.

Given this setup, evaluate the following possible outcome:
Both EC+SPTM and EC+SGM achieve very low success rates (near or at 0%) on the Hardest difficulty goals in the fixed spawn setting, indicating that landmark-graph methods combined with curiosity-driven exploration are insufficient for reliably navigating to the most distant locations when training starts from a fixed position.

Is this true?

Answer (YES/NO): YES